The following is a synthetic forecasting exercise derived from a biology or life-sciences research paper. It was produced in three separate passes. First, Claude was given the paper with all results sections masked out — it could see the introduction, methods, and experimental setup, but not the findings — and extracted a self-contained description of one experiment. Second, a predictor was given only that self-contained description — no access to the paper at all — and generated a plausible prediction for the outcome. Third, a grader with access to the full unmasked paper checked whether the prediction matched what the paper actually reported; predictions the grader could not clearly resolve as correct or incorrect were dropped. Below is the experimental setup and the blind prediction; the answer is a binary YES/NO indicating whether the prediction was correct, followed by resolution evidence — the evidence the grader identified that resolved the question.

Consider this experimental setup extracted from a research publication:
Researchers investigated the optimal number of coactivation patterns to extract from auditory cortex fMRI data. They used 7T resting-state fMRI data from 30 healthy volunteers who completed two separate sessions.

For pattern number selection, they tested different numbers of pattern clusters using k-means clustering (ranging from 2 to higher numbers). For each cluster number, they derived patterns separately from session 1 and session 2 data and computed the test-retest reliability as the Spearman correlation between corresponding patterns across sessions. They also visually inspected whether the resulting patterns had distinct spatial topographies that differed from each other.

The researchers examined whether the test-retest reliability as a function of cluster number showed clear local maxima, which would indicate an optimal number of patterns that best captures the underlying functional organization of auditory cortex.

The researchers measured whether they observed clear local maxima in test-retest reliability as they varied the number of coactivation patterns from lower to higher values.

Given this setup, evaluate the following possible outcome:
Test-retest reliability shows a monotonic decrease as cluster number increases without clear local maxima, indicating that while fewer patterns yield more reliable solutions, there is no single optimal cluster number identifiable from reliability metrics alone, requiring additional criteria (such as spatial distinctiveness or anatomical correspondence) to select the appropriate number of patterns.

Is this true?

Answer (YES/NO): YES